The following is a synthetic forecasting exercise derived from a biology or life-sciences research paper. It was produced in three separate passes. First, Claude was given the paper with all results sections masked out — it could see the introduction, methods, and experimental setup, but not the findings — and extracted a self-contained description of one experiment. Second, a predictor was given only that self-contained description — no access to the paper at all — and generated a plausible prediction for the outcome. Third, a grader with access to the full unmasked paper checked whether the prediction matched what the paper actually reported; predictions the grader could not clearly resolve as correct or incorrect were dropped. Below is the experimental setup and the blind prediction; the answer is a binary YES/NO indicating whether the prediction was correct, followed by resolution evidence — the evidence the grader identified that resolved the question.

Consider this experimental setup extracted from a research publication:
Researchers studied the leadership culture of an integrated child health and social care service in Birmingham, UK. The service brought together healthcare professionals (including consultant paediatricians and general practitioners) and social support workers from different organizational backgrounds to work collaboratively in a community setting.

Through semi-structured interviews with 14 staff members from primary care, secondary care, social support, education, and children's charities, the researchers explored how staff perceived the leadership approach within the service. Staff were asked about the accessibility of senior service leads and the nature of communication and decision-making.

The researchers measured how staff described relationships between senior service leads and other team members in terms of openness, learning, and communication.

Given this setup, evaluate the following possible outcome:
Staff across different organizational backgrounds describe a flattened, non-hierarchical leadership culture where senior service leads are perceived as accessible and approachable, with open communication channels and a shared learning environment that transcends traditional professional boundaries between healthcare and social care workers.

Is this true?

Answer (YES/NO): YES